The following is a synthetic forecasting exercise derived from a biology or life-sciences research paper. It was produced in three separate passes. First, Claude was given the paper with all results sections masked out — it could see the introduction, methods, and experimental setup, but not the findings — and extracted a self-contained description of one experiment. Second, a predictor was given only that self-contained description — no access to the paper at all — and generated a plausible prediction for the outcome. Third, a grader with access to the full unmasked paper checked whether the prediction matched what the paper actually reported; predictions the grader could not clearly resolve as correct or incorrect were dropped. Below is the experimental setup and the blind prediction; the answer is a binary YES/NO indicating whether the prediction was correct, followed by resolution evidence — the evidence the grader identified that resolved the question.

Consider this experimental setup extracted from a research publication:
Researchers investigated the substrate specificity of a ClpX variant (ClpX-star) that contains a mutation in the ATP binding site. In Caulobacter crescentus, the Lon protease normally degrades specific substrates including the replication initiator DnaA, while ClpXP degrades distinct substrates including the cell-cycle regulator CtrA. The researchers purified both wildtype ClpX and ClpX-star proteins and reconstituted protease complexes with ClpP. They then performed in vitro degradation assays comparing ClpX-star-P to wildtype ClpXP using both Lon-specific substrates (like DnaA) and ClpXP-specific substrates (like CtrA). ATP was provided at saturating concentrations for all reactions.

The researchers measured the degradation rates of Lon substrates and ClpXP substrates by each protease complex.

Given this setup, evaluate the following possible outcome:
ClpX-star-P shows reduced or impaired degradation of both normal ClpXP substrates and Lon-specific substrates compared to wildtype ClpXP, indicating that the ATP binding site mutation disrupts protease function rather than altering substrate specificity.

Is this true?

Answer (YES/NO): NO